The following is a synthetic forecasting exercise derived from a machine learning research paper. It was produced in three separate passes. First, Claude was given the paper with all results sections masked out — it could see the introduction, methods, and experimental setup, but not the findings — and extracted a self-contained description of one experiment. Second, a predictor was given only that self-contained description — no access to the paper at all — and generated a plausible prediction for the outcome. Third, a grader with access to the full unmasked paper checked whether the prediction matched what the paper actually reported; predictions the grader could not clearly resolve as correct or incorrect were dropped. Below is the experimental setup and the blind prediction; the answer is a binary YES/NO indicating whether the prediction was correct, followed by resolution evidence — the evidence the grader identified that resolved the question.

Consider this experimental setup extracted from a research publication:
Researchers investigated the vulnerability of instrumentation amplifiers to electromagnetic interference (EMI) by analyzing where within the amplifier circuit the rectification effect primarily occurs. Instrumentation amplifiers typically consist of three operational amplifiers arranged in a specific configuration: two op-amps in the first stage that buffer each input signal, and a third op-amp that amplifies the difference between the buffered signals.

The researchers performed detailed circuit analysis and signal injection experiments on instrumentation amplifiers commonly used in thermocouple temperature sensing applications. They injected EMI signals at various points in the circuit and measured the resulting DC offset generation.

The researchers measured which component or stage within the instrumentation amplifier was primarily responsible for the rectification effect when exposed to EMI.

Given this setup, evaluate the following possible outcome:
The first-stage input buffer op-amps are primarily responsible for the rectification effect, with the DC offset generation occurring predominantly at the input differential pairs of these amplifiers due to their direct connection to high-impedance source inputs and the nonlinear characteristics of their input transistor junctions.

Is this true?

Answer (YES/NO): YES